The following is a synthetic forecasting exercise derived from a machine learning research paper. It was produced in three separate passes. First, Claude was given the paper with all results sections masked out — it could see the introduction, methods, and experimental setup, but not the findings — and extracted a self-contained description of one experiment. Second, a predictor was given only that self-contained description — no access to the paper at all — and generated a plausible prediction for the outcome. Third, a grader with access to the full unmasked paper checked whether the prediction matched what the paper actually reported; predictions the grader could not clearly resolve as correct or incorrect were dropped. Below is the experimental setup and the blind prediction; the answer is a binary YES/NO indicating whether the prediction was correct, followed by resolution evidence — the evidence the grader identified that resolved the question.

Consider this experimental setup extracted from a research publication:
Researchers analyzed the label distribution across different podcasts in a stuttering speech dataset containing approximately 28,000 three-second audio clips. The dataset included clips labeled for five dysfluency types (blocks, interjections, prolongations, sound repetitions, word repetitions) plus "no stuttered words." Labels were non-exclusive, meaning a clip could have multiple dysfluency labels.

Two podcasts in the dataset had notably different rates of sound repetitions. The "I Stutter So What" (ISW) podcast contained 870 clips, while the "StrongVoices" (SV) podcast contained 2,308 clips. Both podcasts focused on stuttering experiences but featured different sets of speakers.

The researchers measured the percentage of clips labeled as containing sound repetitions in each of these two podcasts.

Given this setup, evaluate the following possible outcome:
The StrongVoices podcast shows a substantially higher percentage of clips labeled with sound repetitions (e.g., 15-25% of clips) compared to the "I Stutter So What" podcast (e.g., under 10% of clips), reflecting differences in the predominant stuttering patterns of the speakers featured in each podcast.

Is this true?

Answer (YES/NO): NO